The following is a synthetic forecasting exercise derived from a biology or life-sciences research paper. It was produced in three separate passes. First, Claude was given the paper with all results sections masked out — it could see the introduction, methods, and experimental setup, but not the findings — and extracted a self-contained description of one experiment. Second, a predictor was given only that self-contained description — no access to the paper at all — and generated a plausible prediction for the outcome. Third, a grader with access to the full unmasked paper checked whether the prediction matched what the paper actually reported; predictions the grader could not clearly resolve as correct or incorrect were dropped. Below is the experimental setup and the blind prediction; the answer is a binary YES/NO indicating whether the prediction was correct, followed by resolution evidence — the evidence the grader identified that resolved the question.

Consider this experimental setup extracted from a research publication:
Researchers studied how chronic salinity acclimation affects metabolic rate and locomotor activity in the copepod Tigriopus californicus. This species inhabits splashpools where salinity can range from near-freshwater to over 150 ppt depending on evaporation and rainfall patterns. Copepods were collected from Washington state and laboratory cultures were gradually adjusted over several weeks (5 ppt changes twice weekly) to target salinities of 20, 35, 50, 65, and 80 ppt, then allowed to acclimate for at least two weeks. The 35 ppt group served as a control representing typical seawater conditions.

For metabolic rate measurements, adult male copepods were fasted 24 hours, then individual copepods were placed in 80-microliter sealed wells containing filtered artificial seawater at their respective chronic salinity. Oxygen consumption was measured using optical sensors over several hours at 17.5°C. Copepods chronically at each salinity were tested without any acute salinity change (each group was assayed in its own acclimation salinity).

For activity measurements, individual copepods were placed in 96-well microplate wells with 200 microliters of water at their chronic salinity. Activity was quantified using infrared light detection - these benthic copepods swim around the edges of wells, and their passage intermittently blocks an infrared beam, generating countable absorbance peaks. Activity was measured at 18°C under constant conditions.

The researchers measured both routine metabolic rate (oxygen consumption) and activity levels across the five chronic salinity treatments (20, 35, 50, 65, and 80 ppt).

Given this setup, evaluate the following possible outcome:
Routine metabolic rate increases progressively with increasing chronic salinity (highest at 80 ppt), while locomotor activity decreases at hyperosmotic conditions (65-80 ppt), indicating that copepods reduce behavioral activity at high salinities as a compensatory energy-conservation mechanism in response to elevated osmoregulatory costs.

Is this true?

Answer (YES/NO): NO